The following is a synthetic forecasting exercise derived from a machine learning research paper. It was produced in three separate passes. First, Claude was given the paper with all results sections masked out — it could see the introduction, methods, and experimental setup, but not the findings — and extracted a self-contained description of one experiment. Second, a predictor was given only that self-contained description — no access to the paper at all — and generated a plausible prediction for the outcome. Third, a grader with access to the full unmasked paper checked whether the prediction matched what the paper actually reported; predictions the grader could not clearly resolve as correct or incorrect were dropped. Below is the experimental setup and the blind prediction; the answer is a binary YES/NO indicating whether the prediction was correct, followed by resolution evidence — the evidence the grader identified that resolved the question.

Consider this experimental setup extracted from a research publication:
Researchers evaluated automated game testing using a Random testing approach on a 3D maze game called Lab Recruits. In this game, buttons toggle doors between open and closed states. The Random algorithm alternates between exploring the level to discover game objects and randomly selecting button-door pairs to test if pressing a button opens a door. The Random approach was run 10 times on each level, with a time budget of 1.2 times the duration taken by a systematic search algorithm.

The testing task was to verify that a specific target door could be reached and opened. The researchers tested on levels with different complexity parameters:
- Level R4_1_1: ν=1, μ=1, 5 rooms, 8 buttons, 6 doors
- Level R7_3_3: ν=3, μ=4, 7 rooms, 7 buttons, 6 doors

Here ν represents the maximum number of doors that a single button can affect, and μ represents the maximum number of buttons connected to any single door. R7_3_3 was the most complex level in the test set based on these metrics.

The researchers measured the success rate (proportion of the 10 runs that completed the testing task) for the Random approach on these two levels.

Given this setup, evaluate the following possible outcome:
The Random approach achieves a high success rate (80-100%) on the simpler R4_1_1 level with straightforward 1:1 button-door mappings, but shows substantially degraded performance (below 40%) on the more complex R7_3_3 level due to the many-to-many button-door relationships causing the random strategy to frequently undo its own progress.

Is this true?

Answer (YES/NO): NO